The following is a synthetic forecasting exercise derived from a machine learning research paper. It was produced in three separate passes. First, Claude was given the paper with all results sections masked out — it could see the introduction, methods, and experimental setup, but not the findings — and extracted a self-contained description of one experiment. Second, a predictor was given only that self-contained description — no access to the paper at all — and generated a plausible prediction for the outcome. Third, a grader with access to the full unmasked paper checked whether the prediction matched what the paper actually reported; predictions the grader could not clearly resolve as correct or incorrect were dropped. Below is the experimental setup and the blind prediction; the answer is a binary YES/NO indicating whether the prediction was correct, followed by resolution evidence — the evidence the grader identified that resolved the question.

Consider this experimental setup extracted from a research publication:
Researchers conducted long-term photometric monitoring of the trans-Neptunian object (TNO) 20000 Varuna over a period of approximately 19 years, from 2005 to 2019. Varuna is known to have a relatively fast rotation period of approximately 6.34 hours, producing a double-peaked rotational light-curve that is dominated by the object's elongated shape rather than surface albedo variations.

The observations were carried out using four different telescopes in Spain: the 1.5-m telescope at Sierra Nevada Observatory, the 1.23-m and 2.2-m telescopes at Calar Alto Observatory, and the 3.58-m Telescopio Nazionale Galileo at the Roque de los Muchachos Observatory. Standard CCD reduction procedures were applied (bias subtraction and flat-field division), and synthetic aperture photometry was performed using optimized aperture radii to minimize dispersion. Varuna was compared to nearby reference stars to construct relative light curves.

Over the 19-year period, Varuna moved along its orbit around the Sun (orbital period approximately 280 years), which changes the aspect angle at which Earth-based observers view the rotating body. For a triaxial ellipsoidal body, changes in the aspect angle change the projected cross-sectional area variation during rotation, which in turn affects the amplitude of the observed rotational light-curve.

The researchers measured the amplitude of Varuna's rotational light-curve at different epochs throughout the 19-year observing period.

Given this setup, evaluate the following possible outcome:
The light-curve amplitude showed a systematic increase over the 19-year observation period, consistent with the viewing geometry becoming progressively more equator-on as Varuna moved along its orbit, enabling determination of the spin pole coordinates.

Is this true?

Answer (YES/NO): YES